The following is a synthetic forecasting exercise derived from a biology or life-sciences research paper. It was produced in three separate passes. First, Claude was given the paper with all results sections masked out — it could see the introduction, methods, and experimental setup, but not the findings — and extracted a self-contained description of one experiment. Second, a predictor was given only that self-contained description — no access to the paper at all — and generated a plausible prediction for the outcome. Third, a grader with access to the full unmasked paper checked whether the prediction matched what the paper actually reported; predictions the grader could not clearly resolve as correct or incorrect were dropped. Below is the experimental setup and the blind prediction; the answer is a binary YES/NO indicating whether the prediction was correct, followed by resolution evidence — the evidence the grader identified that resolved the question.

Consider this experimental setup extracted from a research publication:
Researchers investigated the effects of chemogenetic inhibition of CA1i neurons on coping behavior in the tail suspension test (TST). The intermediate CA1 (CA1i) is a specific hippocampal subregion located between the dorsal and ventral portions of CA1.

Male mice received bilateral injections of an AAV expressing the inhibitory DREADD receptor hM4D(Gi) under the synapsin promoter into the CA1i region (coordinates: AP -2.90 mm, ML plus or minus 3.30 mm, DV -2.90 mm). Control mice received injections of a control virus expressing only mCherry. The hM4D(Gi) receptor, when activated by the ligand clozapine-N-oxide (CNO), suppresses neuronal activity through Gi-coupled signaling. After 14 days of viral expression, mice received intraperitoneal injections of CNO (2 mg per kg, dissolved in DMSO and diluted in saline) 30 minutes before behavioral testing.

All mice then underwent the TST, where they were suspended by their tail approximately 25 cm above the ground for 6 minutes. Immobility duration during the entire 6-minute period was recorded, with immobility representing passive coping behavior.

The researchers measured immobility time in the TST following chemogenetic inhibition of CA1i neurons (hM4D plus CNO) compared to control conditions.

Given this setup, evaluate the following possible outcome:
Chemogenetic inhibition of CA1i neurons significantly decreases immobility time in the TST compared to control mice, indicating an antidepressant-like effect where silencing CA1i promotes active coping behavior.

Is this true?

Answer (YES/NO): NO